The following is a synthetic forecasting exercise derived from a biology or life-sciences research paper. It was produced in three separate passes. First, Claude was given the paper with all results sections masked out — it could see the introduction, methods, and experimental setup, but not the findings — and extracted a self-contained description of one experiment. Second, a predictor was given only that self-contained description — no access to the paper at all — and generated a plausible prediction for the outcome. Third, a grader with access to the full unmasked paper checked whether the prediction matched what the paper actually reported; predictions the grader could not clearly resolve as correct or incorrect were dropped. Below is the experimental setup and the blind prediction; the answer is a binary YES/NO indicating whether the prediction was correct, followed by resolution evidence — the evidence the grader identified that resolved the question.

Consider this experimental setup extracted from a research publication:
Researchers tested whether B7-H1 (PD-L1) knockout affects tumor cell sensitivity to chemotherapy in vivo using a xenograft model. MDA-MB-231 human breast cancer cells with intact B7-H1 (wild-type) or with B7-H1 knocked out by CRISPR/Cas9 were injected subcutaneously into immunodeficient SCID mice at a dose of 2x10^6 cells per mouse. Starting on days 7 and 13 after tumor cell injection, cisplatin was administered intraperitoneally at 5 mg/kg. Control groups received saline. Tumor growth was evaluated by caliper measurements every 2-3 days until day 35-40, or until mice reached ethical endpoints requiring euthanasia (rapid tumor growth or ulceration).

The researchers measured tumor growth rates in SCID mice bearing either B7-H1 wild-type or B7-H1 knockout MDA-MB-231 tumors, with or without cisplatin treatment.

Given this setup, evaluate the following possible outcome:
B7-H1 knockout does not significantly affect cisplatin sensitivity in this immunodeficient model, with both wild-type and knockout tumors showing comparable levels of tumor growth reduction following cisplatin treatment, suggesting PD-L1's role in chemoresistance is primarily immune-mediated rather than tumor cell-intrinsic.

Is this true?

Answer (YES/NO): NO